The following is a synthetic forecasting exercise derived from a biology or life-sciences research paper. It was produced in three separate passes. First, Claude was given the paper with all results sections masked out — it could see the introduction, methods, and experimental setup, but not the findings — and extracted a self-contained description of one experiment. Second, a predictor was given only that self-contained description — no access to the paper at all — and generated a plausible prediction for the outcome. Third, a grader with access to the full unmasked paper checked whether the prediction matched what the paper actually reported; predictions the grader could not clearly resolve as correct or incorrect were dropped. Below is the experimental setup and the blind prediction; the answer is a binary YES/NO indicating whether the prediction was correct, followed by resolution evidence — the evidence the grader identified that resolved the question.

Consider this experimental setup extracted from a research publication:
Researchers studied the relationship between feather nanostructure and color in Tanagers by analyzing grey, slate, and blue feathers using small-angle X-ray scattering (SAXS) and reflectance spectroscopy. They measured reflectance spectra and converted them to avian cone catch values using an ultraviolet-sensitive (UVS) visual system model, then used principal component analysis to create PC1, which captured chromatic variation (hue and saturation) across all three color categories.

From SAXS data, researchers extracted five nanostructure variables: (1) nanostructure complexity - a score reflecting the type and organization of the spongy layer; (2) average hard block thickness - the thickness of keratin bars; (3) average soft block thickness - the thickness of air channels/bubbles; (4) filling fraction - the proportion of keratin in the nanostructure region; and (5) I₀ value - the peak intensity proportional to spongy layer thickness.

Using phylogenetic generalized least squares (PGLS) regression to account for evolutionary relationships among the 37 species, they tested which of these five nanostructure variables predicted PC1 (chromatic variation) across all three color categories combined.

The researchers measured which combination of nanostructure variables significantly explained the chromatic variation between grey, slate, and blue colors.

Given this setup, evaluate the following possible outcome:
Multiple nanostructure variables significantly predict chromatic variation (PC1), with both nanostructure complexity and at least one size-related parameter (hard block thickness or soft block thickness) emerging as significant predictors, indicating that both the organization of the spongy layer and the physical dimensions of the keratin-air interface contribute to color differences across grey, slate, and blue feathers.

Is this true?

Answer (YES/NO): NO